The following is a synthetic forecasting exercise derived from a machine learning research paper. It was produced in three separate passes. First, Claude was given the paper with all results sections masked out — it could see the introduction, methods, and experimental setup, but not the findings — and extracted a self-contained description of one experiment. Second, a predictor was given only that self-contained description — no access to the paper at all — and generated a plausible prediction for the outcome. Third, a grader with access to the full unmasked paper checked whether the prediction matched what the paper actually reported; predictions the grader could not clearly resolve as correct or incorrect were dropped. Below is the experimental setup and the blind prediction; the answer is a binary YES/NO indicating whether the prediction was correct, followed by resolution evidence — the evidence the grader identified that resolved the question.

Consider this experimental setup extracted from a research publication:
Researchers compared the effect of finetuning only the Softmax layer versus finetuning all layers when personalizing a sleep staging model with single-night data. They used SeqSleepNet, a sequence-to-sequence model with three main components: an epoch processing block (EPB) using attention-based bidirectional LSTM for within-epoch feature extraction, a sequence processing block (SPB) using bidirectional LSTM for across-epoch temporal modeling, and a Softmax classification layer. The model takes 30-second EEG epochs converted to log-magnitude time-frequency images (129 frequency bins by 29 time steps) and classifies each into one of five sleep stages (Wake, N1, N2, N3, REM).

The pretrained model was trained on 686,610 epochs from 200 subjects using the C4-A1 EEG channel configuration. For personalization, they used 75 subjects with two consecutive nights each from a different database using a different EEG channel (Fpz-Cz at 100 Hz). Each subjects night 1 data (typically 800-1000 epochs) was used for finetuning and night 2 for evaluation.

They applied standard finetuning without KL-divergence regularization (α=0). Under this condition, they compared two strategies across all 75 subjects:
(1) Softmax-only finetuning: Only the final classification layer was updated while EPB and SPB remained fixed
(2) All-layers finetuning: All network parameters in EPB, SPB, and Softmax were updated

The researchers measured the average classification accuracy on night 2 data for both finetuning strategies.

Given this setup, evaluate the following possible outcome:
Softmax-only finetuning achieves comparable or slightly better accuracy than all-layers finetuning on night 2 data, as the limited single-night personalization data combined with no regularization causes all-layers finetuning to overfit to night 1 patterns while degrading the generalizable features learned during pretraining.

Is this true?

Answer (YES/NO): NO